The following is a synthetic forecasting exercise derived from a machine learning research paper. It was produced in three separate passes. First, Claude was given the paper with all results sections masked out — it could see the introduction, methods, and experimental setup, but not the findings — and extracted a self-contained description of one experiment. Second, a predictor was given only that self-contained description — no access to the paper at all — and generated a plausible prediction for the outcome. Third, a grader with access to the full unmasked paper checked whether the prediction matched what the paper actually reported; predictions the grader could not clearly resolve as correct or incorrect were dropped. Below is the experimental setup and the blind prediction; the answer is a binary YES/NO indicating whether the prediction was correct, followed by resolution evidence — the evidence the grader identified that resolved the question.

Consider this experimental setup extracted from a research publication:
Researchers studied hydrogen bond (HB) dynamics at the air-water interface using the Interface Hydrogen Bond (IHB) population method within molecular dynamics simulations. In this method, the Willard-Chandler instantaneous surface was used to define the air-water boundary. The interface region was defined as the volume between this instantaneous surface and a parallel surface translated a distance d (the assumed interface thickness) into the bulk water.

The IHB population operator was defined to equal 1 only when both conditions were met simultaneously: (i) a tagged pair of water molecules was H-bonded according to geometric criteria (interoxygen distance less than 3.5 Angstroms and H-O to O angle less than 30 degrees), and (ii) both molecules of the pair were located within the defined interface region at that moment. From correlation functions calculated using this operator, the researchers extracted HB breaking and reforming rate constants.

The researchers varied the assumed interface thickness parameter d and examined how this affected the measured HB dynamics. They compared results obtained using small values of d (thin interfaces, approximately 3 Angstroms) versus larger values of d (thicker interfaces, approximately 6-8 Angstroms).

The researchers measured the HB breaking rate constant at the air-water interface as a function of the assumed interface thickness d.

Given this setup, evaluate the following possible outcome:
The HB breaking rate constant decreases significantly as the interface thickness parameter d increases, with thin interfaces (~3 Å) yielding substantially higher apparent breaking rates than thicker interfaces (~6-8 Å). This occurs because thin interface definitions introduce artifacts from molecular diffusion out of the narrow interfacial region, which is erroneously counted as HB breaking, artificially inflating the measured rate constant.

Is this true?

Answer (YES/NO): YES